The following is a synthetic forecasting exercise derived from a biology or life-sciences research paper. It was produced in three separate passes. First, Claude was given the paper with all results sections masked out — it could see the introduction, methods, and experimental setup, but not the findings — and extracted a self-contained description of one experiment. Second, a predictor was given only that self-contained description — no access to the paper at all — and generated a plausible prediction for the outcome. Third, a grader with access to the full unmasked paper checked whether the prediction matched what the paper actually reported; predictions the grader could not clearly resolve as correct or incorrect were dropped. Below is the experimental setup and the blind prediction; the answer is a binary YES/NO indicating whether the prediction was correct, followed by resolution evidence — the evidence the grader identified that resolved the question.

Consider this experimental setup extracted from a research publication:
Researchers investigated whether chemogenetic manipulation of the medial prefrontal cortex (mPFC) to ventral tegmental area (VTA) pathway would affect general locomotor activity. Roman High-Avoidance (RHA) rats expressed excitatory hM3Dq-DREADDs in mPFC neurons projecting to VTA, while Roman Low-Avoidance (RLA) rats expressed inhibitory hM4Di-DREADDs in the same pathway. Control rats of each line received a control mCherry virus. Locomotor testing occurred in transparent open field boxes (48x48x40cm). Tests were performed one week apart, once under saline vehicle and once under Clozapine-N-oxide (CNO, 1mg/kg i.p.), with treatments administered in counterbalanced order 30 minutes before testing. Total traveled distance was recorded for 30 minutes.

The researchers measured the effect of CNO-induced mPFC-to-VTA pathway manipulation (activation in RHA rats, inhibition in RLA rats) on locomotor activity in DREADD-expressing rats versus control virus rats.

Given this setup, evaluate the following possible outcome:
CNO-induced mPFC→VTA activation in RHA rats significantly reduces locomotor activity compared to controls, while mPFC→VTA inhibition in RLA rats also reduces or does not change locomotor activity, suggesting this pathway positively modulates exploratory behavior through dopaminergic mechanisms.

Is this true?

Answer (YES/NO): NO